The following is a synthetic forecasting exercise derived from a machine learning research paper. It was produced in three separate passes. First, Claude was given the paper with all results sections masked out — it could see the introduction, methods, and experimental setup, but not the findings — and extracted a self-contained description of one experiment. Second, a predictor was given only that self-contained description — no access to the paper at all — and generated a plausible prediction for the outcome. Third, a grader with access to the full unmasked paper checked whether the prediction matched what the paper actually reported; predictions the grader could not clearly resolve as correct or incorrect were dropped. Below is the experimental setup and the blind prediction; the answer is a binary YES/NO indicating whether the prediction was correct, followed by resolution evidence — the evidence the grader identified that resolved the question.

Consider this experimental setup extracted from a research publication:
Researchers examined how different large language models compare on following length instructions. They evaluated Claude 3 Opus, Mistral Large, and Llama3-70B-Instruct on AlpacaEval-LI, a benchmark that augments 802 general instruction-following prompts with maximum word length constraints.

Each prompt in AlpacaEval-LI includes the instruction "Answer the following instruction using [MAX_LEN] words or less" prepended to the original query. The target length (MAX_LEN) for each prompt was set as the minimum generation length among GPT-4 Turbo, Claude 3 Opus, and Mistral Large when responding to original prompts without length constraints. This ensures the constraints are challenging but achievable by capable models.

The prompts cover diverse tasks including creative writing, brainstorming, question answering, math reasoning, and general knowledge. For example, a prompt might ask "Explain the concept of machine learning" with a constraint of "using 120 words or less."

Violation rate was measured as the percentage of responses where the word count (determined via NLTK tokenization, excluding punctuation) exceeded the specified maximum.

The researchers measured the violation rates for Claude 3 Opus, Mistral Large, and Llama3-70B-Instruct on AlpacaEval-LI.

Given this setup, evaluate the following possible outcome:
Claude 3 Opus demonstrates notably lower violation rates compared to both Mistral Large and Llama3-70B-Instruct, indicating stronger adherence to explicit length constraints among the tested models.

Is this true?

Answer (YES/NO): NO